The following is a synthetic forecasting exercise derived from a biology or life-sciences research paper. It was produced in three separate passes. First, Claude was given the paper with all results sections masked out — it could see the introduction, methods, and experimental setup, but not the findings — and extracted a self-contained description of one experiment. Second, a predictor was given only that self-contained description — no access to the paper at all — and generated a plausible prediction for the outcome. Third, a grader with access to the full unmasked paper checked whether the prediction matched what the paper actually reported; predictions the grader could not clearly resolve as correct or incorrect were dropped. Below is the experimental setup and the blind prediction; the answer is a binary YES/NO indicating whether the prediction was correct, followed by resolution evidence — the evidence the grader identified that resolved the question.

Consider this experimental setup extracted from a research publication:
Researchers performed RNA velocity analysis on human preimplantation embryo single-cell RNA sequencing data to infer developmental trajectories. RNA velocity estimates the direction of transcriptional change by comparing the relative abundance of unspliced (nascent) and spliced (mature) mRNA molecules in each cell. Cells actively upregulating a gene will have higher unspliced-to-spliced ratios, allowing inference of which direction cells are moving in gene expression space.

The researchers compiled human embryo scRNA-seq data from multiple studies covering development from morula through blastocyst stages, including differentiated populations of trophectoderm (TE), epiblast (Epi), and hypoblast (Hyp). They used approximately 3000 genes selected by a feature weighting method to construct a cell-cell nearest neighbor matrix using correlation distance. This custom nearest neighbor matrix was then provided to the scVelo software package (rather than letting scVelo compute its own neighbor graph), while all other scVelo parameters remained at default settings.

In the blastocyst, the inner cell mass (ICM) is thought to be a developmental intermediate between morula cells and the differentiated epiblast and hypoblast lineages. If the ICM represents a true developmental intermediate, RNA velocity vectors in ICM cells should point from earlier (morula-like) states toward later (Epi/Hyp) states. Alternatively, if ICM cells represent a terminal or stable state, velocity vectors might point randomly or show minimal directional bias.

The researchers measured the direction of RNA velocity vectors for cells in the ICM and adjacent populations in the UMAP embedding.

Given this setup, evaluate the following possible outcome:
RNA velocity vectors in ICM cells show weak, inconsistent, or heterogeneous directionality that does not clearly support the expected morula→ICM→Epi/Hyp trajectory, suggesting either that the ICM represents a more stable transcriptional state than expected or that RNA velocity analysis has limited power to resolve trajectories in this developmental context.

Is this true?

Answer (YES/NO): NO